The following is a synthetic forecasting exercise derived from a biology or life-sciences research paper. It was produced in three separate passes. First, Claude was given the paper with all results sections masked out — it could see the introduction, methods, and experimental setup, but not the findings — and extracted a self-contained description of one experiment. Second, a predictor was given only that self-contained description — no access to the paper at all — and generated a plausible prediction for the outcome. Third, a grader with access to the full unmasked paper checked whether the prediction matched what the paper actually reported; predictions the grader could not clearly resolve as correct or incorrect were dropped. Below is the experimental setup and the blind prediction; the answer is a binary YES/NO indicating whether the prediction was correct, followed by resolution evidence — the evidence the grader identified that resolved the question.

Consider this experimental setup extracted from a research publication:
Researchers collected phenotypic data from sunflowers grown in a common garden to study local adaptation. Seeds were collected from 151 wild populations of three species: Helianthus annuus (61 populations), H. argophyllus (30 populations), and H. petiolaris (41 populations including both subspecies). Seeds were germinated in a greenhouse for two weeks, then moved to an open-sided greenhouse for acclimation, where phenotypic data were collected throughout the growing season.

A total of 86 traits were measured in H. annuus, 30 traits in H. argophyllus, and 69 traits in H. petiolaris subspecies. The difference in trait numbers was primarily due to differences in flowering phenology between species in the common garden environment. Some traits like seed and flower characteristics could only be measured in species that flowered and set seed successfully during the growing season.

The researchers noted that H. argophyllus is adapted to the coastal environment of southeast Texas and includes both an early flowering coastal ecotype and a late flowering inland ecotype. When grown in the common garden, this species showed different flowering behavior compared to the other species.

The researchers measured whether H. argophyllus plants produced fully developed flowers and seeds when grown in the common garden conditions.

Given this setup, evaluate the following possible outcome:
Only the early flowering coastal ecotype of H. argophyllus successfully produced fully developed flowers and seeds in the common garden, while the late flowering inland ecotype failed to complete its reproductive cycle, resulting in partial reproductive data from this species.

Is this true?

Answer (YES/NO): NO